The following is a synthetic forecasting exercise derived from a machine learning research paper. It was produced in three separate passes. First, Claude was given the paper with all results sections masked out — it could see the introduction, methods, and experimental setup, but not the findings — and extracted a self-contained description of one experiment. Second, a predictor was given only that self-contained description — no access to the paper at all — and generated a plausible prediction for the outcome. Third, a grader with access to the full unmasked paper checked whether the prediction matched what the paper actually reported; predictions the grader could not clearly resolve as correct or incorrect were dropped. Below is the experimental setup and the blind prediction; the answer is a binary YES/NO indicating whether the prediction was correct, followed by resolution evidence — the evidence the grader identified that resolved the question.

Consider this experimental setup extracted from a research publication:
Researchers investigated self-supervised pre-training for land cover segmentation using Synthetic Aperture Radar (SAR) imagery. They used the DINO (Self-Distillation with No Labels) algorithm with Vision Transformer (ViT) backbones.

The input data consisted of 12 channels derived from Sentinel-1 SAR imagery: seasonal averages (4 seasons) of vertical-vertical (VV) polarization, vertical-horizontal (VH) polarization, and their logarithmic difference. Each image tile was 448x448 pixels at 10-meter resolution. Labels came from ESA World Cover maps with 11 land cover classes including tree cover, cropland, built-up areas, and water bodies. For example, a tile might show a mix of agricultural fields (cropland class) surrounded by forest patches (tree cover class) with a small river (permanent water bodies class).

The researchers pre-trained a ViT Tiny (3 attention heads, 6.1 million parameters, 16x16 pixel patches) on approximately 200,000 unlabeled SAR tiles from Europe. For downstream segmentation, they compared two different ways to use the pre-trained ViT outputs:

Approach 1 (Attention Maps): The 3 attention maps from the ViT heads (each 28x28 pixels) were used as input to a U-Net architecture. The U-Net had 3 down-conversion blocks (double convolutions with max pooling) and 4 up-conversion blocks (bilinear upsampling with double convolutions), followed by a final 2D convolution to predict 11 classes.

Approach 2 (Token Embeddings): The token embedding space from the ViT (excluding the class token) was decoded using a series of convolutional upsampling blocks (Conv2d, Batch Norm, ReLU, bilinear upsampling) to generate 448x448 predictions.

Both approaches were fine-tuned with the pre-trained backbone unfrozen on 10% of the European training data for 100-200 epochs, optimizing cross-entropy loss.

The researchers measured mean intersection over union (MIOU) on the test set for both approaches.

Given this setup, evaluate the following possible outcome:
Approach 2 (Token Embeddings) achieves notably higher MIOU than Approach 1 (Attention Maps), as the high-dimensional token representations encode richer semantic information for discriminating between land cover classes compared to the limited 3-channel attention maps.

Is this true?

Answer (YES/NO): YES